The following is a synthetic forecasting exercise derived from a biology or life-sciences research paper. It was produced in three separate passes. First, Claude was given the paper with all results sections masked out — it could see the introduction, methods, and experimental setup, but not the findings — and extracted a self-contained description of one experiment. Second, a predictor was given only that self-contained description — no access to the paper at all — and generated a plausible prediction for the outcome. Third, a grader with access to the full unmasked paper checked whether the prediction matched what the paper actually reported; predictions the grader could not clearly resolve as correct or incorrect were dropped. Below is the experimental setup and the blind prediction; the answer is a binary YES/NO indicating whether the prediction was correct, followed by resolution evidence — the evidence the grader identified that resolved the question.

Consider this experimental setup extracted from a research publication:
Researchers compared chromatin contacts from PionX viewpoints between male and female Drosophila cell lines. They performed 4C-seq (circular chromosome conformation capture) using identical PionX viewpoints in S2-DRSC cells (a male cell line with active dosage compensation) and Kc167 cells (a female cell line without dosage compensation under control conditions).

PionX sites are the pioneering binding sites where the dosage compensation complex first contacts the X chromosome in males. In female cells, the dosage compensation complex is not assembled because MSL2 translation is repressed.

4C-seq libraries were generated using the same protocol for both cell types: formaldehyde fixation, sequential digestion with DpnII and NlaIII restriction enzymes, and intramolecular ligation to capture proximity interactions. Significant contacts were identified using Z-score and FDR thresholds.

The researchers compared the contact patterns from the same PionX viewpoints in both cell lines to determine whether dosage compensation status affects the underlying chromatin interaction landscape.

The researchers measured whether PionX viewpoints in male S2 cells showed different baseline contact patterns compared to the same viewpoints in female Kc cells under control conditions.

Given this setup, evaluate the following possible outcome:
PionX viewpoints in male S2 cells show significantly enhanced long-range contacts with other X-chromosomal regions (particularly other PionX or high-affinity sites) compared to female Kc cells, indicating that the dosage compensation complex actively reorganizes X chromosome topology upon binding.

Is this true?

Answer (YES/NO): NO